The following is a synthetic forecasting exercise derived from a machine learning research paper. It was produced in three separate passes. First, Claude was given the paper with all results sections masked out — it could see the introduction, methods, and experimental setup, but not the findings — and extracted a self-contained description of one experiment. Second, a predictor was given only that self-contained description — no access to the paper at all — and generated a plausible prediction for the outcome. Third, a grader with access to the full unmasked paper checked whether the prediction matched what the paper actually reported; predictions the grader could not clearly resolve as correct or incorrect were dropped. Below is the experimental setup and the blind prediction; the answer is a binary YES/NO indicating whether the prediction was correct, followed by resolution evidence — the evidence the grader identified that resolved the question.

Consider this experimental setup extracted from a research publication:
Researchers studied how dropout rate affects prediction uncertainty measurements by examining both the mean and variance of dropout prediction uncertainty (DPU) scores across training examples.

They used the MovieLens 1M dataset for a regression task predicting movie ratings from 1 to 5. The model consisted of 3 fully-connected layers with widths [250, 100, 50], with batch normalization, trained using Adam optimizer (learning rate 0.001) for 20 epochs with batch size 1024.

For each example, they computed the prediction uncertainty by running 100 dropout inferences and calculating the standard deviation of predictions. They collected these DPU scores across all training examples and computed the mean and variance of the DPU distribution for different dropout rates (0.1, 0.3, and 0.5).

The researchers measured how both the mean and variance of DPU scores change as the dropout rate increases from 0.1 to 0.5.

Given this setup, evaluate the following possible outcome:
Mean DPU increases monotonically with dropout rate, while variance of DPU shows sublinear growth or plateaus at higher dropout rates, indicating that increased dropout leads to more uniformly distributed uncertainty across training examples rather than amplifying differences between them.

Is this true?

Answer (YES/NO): NO